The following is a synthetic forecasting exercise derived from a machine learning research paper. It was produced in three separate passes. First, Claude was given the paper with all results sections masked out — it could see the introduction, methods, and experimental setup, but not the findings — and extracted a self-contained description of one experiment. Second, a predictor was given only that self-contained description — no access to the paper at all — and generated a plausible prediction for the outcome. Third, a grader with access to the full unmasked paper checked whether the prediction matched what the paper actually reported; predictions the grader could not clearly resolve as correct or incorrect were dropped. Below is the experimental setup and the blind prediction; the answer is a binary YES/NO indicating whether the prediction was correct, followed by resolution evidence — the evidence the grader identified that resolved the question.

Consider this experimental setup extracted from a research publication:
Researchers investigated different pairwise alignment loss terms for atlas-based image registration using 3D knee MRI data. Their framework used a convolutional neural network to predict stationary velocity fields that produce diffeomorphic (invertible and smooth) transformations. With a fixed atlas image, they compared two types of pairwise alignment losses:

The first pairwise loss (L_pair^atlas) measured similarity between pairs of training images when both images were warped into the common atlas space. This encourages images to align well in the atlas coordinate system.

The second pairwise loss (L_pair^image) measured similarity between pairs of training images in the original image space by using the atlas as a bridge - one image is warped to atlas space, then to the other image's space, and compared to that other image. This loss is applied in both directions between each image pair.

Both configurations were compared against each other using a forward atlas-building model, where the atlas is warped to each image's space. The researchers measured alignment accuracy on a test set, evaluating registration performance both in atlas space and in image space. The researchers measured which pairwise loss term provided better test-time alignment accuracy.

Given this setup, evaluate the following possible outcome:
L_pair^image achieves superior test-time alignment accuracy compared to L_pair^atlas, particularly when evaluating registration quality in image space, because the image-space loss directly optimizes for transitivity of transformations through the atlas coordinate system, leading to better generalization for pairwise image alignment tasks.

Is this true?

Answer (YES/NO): NO